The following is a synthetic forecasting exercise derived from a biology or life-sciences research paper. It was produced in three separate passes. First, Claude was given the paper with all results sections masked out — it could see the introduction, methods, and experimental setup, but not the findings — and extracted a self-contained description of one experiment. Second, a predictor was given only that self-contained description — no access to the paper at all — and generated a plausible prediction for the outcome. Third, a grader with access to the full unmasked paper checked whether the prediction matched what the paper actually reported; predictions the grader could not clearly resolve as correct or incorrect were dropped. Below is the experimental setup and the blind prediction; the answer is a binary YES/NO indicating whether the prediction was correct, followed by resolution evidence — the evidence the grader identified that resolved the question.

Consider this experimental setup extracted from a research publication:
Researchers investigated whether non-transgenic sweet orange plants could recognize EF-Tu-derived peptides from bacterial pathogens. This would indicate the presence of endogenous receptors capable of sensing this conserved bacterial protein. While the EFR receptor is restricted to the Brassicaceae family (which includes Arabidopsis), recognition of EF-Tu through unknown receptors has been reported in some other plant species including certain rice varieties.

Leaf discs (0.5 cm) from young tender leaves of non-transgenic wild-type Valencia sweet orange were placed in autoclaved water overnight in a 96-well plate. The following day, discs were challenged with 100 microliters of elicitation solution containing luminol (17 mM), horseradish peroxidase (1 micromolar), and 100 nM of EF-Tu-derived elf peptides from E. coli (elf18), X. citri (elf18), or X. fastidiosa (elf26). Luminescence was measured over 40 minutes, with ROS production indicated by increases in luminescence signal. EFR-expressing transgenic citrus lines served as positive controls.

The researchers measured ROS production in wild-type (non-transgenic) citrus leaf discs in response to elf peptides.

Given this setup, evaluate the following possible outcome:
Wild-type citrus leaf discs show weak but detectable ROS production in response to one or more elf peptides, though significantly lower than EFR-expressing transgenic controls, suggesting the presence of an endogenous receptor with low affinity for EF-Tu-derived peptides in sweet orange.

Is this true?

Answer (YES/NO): NO